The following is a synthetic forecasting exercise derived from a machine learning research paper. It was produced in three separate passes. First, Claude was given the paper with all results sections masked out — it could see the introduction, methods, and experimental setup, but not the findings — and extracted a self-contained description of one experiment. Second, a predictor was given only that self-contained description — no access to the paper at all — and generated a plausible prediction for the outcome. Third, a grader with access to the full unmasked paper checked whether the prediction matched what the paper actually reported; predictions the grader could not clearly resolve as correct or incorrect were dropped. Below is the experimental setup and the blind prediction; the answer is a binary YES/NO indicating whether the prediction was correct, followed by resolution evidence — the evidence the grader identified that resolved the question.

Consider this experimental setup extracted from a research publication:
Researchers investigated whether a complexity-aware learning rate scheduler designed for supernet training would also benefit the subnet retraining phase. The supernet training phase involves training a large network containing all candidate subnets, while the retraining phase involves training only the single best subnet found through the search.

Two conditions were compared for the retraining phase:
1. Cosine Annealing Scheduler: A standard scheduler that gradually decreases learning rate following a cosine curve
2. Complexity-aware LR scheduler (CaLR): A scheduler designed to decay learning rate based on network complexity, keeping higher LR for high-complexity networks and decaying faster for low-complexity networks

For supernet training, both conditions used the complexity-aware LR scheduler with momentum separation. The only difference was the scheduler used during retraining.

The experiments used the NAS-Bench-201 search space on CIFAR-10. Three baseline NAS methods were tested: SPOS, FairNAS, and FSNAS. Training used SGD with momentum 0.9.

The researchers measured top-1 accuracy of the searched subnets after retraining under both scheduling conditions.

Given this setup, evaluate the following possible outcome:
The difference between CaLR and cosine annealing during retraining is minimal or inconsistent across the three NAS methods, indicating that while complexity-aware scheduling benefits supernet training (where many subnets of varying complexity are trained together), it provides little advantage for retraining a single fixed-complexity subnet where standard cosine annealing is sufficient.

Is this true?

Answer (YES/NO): NO